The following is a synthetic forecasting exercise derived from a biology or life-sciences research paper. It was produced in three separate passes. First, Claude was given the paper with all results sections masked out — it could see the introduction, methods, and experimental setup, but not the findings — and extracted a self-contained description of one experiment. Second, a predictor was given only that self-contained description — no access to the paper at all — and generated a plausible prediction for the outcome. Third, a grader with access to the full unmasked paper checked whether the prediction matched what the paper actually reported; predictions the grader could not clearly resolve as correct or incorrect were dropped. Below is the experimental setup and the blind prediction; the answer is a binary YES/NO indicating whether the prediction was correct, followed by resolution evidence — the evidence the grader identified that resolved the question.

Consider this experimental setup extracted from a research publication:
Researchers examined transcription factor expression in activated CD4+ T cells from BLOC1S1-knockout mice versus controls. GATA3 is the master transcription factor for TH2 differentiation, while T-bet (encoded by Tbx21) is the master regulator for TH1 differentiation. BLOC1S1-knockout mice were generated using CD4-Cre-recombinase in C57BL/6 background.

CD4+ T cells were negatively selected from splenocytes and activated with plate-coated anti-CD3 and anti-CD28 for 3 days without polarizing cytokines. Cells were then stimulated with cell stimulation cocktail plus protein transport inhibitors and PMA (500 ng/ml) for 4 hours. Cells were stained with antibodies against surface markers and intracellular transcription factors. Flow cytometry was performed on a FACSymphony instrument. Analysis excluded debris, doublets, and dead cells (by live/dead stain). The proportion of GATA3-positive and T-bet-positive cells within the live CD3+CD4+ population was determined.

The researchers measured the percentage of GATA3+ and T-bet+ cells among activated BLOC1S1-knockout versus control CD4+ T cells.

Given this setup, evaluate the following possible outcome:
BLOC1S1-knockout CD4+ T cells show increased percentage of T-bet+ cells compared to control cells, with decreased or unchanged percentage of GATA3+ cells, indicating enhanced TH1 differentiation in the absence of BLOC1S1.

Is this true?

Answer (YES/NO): NO